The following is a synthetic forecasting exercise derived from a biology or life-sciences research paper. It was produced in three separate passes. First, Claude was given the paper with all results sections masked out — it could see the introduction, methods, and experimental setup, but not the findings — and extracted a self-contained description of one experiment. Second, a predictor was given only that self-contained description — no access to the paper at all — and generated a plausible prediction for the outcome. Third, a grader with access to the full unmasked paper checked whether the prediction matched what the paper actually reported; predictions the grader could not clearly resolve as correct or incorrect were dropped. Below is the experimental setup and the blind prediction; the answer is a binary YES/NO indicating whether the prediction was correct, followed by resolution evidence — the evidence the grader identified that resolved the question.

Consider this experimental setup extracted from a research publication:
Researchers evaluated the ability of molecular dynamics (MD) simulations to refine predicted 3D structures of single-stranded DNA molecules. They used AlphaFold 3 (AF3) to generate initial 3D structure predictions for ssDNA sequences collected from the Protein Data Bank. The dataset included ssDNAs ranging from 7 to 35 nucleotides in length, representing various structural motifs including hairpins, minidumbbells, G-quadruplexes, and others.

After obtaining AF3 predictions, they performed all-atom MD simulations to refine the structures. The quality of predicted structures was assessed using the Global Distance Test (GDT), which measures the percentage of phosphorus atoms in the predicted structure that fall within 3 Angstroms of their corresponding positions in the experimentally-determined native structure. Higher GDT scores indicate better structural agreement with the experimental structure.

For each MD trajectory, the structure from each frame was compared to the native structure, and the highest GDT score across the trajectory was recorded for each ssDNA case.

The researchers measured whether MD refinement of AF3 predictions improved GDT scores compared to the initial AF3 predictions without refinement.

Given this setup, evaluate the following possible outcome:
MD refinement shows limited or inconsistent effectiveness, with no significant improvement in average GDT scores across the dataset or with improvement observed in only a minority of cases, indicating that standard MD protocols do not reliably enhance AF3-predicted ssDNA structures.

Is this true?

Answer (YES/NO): NO